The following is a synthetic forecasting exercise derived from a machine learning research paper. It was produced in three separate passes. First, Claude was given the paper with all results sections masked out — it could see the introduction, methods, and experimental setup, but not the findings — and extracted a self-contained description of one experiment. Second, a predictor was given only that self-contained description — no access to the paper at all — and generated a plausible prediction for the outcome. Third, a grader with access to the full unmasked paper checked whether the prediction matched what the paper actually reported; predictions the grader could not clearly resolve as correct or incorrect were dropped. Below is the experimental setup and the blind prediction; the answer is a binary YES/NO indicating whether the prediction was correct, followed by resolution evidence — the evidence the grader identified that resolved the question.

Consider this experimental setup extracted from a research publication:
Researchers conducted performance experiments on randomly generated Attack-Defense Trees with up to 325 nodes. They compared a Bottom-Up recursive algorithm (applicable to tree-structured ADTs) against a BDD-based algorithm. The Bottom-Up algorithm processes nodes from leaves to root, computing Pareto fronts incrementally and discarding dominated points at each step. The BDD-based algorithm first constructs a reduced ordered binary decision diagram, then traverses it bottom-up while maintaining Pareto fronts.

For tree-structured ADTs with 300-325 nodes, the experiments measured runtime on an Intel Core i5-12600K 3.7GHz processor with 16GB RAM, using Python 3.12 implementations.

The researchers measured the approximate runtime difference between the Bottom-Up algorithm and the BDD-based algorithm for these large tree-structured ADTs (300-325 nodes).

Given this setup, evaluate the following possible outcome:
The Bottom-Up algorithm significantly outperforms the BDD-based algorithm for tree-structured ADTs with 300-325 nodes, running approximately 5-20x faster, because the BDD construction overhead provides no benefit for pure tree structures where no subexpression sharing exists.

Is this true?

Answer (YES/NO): NO